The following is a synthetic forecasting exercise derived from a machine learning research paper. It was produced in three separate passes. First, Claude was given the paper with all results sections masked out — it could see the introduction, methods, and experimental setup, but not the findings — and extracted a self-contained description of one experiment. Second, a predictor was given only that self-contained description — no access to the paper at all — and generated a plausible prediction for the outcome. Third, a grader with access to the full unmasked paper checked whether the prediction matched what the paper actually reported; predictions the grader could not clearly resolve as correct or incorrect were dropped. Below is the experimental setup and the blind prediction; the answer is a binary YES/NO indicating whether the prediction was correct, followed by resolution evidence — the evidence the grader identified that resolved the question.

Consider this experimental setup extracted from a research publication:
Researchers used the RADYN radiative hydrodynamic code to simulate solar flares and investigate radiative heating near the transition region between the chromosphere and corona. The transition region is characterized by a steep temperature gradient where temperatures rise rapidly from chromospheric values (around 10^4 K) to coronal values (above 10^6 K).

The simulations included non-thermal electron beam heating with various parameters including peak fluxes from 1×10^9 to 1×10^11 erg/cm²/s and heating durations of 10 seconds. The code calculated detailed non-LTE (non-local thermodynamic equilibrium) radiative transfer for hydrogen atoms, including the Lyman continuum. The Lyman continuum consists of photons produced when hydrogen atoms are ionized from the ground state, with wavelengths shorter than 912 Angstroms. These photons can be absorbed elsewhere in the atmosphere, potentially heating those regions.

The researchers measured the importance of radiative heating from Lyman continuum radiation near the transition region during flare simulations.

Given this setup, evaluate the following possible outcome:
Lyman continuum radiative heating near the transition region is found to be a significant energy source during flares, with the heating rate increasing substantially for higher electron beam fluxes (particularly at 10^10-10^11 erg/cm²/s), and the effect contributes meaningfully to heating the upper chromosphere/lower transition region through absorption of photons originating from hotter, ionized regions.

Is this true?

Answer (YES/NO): NO